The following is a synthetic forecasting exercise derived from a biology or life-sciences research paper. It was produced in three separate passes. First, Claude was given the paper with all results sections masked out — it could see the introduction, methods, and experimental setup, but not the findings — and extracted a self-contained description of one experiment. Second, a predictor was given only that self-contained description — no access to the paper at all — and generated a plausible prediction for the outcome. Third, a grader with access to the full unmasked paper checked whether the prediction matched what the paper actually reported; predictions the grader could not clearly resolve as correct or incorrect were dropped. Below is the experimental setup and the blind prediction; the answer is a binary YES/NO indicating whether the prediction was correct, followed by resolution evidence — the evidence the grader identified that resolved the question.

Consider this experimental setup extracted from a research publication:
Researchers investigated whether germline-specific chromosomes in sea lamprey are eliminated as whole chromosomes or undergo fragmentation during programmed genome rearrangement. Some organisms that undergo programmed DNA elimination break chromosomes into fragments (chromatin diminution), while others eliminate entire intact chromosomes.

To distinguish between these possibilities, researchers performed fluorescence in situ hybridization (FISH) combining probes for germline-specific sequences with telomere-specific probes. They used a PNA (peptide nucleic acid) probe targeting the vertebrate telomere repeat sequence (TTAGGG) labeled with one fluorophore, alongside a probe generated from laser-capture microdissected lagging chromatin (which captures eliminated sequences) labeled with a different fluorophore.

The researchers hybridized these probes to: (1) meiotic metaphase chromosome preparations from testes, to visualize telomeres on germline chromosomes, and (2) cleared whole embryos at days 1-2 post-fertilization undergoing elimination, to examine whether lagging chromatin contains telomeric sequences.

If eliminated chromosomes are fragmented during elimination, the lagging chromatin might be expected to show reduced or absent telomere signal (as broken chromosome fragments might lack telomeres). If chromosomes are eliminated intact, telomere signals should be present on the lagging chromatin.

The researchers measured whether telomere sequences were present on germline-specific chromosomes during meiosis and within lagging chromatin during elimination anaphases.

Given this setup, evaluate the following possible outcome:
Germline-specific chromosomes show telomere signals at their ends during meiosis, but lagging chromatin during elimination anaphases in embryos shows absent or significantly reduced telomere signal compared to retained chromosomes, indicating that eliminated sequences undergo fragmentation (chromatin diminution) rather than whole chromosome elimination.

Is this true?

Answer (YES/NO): NO